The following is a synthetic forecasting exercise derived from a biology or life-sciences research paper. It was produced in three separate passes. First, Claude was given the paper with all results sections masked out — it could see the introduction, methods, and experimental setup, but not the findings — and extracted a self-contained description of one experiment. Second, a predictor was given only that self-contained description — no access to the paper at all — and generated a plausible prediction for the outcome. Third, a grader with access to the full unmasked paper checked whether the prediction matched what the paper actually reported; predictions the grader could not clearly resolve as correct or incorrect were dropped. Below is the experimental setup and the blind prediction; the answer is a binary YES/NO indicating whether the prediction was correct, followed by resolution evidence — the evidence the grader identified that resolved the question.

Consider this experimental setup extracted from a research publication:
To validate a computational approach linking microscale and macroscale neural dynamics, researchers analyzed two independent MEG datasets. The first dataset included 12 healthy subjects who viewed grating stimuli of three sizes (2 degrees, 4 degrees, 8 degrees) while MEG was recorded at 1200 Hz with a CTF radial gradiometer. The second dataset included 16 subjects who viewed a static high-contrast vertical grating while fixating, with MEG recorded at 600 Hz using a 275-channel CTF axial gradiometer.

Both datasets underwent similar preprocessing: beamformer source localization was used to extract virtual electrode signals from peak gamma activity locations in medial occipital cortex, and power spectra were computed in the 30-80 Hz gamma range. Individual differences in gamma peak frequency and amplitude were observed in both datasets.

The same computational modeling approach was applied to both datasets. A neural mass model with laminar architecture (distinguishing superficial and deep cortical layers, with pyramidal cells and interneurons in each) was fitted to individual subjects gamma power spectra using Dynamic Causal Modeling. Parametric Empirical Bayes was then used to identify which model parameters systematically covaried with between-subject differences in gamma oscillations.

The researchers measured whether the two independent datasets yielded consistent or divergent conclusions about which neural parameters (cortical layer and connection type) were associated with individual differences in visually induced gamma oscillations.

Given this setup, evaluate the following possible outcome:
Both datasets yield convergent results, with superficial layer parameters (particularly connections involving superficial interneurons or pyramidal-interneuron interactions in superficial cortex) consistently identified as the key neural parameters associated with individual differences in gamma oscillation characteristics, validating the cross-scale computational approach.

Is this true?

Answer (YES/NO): NO